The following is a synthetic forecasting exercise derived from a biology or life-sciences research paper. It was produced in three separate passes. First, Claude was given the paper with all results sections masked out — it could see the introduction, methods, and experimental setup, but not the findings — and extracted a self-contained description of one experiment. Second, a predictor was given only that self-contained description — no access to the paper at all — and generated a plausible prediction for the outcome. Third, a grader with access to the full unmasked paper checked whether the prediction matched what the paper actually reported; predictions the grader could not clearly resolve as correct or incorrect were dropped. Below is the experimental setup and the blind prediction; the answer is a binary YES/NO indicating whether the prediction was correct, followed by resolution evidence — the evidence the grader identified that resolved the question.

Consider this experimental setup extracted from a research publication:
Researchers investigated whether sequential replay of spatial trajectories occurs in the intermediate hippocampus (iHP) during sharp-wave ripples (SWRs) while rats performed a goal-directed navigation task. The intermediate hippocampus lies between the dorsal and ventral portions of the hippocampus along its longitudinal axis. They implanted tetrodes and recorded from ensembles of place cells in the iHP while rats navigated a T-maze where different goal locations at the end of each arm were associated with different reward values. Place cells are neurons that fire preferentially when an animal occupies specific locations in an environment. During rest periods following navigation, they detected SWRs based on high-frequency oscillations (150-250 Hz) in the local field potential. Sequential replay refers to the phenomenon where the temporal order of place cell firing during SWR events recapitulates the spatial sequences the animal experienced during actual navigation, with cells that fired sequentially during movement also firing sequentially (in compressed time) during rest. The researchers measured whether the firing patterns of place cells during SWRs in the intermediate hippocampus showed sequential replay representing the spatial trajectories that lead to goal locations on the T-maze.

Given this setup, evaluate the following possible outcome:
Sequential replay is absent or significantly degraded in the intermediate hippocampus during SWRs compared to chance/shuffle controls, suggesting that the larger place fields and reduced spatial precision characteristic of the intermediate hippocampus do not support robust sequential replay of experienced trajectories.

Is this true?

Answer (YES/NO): YES